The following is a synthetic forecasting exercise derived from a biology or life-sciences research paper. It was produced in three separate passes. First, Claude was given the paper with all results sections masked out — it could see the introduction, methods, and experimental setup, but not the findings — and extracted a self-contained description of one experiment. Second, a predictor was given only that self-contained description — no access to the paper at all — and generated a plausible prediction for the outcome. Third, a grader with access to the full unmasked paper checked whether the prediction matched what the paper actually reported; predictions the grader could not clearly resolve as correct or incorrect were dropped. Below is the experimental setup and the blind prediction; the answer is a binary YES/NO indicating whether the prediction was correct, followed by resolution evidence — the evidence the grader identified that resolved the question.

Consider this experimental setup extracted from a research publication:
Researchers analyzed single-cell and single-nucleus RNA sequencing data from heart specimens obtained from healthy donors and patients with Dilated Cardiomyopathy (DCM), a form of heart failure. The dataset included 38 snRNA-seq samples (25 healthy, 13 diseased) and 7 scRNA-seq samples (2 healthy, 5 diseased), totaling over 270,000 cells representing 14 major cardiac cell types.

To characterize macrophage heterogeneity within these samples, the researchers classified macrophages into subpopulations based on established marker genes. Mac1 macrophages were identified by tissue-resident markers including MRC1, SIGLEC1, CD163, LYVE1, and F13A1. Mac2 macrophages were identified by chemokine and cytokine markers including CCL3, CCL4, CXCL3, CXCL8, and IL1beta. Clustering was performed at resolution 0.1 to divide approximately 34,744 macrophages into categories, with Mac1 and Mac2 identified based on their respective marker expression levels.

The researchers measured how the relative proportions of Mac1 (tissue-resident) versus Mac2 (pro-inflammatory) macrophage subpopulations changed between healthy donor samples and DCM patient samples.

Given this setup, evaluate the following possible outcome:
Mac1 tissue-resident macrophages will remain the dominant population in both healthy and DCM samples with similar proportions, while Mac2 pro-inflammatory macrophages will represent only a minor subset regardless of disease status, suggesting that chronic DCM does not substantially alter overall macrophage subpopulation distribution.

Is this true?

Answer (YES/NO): NO